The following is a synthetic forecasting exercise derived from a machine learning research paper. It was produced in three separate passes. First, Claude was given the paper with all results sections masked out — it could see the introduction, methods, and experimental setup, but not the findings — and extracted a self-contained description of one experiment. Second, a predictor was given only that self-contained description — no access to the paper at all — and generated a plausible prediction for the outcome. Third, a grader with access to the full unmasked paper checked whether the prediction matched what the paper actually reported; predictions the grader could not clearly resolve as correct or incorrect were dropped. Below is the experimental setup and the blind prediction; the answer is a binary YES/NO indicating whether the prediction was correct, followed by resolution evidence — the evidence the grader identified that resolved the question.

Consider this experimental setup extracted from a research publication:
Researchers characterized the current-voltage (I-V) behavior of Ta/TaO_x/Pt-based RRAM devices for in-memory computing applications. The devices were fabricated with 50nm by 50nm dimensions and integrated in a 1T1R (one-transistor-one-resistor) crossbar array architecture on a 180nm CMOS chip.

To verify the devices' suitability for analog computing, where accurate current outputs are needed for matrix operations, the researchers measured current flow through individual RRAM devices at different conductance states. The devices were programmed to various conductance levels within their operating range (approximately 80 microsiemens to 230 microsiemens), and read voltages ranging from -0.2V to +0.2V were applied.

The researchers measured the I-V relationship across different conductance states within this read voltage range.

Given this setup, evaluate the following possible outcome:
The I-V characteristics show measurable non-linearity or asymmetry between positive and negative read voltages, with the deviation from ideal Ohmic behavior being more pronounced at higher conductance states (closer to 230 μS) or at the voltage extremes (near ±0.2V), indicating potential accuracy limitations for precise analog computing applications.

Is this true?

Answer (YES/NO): NO